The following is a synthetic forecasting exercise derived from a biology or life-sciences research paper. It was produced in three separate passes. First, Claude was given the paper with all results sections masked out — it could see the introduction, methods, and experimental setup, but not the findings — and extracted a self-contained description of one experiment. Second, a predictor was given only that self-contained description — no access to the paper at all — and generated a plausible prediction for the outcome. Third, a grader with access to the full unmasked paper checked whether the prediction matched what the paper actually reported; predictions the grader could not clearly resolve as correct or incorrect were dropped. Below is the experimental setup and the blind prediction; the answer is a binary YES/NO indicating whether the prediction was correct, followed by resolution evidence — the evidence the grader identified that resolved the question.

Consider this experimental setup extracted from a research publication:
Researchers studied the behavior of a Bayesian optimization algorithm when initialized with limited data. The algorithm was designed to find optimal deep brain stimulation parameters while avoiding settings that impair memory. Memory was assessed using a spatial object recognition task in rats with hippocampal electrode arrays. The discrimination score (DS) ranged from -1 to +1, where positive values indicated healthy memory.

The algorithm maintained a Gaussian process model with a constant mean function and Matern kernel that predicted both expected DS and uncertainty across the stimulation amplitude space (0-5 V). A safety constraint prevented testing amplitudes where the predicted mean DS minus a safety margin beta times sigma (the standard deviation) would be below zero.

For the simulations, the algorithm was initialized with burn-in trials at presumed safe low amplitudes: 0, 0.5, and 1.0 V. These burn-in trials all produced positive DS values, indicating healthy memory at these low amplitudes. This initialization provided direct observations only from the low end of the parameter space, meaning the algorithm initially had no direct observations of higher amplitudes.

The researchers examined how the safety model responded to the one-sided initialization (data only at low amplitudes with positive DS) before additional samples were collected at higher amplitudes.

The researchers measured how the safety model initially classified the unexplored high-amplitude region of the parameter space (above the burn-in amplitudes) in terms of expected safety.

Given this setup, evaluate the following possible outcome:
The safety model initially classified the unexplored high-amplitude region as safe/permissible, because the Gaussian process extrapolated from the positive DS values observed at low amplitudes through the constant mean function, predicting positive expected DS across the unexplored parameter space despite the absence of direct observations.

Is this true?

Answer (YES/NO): NO